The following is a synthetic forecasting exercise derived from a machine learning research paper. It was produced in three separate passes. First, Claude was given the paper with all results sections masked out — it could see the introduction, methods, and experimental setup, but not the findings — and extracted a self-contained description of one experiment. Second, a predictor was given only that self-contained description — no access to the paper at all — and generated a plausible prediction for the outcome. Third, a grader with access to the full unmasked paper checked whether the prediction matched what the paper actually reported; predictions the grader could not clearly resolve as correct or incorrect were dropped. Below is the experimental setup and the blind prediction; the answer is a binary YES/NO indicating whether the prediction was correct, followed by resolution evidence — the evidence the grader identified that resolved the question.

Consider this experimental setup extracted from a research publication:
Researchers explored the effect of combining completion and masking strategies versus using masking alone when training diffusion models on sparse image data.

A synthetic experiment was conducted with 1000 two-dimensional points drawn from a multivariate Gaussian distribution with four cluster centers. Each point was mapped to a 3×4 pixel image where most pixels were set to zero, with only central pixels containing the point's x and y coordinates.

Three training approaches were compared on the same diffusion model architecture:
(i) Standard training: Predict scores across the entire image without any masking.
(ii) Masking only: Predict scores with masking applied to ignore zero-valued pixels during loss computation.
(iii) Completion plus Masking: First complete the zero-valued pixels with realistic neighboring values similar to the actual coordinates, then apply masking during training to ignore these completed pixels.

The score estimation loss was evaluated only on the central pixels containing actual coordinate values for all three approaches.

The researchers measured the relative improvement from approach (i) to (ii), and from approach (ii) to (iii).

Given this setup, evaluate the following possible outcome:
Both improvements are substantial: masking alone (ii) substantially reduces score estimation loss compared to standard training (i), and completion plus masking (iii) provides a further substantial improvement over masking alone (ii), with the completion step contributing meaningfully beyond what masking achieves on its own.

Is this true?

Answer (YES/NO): NO